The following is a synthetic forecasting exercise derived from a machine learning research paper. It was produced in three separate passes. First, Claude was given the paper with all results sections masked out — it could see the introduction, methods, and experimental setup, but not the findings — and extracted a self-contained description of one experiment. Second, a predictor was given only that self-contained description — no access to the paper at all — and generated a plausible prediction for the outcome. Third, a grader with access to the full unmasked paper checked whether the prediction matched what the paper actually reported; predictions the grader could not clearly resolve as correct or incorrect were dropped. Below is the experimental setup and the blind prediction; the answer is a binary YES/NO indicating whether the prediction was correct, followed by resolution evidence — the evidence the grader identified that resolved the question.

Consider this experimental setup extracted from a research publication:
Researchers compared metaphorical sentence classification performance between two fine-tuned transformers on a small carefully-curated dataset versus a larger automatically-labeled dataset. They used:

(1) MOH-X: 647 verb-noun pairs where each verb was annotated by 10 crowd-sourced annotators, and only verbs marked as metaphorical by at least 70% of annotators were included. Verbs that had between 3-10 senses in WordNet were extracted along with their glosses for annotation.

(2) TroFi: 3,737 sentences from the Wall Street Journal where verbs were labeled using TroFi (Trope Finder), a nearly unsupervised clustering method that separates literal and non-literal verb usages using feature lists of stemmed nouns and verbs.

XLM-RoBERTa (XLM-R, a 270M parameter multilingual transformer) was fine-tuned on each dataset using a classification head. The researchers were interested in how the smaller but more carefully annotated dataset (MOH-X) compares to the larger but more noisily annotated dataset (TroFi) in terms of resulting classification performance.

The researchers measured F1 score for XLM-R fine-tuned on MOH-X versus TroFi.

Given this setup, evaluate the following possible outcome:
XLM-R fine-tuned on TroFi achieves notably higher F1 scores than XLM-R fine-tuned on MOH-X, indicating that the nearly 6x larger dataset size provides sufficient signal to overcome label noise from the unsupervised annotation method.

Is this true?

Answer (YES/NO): YES